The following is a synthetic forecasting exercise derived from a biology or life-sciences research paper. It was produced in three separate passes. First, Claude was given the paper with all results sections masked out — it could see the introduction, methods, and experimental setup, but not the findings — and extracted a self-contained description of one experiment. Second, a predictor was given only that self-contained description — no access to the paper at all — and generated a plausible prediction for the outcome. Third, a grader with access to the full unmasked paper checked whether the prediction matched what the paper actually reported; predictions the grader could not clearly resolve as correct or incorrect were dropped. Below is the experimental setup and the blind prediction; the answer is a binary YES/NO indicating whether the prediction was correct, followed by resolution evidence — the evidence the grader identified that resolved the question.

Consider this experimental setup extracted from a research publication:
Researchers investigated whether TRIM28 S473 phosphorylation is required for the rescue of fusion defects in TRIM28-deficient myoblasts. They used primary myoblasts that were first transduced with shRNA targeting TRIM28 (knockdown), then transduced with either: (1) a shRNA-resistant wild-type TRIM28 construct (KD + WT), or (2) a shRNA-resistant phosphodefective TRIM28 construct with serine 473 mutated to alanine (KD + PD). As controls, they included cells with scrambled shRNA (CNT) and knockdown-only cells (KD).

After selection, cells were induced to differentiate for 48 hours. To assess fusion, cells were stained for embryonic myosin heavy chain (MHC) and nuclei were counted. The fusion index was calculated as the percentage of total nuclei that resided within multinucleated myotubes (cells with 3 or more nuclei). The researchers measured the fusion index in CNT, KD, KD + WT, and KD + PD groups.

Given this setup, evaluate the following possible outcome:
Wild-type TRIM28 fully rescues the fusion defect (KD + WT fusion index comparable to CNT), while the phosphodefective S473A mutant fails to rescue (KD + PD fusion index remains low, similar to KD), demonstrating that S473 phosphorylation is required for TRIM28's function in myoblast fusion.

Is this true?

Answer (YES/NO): NO